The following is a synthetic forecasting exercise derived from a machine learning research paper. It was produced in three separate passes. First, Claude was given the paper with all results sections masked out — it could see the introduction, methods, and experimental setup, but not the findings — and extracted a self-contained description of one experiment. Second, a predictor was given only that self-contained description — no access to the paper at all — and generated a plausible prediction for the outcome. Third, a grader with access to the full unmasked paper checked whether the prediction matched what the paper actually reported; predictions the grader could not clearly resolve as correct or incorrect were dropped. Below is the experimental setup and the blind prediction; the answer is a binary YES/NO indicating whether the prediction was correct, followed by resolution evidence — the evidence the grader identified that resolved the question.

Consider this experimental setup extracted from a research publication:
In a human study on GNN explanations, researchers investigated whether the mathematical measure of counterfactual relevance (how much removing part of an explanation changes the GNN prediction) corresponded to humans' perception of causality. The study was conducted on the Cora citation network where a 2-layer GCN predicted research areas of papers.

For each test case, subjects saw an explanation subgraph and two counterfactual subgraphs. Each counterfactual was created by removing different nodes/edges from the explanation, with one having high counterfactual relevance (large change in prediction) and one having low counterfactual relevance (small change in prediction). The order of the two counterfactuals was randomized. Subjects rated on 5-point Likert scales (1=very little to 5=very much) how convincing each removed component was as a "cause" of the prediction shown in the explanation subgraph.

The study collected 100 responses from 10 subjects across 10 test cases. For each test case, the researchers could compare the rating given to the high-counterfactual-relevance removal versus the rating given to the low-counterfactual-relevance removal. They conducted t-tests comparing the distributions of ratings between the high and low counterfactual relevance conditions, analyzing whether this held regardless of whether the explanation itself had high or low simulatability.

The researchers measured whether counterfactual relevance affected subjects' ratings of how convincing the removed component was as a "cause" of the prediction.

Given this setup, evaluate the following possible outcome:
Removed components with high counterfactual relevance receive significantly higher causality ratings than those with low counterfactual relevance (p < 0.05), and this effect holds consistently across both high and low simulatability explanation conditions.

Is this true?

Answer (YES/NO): YES